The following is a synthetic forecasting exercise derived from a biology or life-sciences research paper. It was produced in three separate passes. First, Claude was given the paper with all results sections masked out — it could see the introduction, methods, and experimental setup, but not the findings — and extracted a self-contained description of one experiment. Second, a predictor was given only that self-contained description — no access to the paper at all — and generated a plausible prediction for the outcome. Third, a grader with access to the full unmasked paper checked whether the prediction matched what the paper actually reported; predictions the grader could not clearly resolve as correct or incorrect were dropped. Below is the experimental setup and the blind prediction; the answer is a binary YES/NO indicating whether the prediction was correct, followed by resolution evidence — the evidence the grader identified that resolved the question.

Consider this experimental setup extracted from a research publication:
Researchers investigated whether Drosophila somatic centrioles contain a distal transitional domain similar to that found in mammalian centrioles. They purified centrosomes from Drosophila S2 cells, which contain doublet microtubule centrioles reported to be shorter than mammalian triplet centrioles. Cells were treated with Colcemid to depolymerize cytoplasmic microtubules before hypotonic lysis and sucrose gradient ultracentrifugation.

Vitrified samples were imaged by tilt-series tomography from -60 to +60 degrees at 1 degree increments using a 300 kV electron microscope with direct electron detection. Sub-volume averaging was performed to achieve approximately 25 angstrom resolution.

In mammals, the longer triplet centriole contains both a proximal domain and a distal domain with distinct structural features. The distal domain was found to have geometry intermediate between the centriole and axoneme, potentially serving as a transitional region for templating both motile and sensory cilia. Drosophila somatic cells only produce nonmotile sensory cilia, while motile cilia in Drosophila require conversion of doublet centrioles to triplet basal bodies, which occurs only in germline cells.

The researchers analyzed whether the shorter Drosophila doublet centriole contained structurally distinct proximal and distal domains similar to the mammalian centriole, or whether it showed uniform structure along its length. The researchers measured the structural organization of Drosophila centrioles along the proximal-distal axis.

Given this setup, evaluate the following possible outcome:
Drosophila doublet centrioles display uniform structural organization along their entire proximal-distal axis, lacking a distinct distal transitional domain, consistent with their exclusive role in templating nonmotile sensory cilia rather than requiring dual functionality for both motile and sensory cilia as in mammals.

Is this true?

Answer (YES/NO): YES